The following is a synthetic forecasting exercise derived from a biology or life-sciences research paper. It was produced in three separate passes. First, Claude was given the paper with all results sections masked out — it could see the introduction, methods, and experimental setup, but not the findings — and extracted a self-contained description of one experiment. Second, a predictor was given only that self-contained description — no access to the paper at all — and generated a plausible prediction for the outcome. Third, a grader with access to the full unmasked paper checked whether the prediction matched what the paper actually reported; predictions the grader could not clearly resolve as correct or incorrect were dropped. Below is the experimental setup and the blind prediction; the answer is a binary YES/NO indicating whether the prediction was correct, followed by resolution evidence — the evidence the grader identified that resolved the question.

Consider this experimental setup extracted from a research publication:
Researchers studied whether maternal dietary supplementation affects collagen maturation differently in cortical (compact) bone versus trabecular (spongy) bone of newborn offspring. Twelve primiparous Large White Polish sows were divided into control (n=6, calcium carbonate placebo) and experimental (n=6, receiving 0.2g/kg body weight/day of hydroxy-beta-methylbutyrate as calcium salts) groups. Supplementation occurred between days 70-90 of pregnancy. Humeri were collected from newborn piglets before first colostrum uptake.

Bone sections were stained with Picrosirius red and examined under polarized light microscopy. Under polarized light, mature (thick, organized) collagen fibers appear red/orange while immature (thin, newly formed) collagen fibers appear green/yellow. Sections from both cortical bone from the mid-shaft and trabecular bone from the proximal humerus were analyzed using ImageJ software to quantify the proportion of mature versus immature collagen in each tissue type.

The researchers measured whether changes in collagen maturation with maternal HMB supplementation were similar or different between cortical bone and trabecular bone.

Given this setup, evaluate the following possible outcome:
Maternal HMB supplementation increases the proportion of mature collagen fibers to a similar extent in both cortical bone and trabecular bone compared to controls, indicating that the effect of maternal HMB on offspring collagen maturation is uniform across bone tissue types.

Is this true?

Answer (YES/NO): NO